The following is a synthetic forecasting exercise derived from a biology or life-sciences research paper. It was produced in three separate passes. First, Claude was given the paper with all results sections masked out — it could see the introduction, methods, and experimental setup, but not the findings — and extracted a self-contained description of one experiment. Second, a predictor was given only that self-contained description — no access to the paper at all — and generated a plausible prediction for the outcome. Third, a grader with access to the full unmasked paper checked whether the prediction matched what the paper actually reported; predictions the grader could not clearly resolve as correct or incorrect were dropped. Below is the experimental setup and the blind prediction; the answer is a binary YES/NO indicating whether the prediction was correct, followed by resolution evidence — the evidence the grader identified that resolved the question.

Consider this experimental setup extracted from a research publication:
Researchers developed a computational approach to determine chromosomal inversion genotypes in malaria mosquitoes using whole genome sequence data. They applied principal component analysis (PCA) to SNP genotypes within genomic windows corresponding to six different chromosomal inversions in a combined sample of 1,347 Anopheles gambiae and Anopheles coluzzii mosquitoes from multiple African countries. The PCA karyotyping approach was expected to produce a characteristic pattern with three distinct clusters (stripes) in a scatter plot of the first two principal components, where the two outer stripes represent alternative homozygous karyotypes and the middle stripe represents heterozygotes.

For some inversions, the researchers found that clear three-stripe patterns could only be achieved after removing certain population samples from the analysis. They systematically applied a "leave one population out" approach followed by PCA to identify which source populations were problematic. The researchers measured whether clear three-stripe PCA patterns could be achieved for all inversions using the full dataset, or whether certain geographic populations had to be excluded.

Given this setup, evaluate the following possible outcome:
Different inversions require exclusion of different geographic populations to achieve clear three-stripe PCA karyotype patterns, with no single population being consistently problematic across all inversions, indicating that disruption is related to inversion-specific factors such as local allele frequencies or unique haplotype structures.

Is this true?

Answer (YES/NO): NO